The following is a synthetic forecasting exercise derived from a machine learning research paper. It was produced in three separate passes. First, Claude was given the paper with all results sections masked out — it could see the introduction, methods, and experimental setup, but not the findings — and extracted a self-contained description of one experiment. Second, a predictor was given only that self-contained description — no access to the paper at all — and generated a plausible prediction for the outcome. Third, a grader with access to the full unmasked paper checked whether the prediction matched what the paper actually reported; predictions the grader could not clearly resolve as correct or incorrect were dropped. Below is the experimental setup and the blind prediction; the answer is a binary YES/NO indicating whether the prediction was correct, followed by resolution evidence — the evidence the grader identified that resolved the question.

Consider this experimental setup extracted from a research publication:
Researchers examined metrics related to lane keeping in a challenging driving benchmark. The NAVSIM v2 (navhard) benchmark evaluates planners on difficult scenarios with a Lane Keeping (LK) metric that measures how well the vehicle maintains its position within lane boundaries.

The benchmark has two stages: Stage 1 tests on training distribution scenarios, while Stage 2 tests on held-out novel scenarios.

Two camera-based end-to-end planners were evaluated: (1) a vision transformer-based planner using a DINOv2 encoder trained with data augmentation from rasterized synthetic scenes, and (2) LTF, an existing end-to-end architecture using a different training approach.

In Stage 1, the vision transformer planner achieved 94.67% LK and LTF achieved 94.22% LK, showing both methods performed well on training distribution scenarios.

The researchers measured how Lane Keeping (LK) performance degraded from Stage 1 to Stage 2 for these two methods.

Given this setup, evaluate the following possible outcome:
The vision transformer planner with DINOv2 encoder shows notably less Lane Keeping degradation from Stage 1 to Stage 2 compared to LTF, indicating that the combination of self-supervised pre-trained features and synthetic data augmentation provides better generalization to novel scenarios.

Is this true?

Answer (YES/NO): YES